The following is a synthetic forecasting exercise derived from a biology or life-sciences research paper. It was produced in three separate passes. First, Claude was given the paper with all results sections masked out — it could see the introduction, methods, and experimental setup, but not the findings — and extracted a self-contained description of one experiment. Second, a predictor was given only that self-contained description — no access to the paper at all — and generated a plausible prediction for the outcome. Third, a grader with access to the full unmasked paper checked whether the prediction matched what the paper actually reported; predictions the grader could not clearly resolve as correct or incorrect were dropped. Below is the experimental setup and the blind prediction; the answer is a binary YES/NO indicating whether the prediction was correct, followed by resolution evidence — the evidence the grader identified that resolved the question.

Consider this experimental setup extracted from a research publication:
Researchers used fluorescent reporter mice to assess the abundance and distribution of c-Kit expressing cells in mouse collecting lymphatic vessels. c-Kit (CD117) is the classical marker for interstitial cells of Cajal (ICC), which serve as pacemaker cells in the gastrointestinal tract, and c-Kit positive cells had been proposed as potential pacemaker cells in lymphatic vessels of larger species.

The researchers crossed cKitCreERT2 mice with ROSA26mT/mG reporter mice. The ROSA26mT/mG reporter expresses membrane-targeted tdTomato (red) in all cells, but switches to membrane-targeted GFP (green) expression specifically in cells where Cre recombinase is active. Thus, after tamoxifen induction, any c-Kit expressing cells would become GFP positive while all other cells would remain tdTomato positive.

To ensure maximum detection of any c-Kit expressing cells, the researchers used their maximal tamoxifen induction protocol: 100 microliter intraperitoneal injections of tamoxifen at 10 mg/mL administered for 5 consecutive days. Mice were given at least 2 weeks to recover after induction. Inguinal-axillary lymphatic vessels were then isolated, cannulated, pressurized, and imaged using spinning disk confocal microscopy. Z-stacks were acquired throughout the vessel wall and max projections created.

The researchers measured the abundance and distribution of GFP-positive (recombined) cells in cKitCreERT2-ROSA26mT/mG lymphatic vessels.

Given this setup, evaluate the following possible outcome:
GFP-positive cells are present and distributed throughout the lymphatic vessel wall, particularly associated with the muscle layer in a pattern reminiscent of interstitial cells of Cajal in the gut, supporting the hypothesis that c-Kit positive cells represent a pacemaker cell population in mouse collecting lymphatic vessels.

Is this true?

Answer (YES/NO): NO